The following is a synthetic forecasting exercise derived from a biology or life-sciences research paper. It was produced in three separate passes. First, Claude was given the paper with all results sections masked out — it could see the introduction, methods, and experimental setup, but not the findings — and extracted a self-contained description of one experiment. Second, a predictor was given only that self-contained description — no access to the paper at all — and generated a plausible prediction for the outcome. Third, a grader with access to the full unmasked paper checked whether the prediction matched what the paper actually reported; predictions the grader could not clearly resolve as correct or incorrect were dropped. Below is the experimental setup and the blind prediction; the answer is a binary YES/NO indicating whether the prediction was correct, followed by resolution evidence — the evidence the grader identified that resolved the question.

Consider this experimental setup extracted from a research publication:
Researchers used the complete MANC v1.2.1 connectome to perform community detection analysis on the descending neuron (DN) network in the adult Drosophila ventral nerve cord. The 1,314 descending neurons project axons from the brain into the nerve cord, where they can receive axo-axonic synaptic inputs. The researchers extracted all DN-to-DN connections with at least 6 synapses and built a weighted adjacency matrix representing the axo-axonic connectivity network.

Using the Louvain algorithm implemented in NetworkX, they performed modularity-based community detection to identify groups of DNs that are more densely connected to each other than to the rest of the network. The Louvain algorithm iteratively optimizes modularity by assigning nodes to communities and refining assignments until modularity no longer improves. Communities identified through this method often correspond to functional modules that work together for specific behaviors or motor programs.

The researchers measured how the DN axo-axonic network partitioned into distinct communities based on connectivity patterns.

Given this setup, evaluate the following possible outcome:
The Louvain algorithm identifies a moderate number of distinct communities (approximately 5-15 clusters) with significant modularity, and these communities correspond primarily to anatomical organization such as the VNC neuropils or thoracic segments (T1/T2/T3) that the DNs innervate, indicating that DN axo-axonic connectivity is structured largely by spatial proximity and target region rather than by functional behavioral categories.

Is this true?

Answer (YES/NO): NO